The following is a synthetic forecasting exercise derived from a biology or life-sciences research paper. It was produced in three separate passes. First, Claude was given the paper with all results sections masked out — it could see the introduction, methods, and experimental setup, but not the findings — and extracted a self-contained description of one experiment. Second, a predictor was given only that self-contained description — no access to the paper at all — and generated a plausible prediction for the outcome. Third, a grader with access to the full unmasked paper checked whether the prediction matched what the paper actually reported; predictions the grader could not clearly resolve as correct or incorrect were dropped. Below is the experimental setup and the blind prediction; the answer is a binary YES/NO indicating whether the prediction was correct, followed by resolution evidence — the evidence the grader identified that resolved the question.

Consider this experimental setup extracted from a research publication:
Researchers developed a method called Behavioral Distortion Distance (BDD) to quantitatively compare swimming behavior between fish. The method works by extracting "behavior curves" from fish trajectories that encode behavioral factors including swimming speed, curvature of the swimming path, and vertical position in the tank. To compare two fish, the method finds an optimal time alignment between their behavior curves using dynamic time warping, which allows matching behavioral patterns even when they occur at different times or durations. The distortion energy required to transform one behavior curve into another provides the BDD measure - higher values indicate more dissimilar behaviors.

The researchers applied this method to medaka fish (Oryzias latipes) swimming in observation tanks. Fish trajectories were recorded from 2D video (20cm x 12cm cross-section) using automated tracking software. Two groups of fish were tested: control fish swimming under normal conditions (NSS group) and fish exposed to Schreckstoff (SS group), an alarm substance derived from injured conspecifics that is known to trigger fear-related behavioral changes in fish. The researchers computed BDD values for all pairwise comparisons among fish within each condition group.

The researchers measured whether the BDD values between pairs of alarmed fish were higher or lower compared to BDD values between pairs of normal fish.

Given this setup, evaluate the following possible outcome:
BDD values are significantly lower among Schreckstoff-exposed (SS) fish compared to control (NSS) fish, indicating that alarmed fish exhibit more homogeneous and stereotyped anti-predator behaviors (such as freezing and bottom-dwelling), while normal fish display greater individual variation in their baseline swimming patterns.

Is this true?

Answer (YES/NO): NO